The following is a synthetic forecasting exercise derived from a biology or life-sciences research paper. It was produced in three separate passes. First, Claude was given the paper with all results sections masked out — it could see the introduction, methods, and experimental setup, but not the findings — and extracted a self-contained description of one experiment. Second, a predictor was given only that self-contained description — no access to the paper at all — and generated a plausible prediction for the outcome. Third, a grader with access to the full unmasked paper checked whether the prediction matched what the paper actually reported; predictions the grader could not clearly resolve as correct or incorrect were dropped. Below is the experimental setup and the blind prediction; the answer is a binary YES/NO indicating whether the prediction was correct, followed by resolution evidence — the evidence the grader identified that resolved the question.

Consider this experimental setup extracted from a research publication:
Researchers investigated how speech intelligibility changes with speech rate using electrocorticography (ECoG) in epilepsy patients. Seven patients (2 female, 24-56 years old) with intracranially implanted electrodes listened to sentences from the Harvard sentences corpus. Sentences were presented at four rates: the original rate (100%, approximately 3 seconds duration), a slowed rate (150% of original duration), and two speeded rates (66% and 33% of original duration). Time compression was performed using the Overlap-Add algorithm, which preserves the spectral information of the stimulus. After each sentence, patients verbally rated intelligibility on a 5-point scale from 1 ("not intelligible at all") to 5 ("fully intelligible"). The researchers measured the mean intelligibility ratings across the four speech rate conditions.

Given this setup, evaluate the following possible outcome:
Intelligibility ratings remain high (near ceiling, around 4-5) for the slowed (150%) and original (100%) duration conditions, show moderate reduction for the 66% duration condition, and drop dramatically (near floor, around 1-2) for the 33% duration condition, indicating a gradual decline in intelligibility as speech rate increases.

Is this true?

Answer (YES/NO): NO